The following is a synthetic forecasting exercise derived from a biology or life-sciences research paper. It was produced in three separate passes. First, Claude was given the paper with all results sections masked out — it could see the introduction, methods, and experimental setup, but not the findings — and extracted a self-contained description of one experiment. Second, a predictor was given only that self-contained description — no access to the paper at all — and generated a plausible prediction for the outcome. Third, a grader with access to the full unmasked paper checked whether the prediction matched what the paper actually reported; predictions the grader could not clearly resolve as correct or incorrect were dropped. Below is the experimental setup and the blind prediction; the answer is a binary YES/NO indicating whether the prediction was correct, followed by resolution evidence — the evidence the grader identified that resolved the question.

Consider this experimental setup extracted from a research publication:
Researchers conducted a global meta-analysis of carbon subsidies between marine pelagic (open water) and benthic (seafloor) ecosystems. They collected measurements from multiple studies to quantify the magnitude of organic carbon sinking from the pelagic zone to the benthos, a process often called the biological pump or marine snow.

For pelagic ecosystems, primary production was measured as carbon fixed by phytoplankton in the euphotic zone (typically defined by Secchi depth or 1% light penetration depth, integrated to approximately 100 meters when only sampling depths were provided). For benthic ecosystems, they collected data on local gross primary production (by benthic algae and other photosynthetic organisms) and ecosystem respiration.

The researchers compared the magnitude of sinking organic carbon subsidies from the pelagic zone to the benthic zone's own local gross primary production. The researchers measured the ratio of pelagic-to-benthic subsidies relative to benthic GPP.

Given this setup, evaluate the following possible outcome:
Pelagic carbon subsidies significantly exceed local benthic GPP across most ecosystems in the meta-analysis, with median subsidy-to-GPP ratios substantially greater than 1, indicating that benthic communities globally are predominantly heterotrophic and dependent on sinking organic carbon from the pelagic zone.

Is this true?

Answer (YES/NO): NO